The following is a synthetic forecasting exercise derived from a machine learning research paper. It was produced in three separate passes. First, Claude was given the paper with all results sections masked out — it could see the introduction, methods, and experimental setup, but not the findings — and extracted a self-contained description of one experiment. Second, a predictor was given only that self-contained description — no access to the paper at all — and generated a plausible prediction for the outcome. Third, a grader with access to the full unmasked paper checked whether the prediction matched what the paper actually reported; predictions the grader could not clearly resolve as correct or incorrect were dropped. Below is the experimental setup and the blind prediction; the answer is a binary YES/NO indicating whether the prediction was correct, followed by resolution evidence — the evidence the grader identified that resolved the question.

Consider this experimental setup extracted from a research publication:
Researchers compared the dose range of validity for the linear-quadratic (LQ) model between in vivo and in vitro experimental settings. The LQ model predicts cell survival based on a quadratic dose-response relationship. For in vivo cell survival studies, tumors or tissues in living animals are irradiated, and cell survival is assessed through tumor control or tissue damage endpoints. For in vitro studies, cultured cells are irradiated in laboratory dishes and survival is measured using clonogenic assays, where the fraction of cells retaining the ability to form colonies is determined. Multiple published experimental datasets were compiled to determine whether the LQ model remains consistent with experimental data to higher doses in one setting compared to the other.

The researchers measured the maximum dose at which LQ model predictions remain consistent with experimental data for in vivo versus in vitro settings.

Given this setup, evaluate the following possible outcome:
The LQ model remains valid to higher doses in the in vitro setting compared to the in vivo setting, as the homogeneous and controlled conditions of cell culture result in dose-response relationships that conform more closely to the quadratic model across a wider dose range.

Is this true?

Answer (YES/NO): NO